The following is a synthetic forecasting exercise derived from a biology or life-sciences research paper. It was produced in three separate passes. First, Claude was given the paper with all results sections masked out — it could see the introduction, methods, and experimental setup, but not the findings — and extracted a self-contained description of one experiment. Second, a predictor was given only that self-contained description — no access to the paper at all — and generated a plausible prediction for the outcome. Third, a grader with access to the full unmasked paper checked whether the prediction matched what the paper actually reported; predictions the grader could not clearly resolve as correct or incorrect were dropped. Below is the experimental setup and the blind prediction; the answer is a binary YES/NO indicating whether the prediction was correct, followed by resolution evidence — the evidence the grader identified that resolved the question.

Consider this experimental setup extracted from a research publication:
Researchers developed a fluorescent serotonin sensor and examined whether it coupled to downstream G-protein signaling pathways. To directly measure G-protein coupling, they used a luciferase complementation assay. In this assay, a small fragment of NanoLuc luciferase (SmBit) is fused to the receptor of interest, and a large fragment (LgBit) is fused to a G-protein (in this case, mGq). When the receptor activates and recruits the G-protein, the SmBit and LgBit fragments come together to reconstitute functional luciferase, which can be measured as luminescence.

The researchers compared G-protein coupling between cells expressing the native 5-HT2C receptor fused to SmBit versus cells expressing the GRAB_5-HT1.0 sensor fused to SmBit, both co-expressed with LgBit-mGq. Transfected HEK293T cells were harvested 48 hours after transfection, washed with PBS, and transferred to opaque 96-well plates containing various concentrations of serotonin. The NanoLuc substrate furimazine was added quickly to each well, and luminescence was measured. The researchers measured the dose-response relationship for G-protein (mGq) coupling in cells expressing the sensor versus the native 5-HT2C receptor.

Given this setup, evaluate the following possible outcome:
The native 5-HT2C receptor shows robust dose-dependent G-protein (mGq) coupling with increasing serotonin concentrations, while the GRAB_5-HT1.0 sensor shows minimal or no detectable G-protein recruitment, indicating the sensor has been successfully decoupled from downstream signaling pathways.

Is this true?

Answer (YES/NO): YES